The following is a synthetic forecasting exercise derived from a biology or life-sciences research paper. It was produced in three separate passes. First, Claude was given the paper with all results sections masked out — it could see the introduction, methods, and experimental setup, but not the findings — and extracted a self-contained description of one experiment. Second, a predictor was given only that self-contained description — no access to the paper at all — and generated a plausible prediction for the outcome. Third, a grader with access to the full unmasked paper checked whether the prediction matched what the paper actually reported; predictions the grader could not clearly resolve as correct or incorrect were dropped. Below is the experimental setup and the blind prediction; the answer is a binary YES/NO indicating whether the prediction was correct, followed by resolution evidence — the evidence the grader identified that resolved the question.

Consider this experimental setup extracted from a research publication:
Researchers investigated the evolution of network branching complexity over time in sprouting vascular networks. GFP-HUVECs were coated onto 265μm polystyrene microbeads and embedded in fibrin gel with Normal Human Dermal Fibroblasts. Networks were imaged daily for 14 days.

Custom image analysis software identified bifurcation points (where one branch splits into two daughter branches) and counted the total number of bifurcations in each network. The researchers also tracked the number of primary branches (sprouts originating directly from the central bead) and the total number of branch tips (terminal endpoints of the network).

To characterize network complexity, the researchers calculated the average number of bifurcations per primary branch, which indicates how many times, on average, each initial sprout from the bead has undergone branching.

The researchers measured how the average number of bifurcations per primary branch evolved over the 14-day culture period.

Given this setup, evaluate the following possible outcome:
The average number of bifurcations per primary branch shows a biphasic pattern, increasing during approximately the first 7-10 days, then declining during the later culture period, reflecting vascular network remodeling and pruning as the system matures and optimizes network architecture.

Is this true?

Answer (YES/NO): NO